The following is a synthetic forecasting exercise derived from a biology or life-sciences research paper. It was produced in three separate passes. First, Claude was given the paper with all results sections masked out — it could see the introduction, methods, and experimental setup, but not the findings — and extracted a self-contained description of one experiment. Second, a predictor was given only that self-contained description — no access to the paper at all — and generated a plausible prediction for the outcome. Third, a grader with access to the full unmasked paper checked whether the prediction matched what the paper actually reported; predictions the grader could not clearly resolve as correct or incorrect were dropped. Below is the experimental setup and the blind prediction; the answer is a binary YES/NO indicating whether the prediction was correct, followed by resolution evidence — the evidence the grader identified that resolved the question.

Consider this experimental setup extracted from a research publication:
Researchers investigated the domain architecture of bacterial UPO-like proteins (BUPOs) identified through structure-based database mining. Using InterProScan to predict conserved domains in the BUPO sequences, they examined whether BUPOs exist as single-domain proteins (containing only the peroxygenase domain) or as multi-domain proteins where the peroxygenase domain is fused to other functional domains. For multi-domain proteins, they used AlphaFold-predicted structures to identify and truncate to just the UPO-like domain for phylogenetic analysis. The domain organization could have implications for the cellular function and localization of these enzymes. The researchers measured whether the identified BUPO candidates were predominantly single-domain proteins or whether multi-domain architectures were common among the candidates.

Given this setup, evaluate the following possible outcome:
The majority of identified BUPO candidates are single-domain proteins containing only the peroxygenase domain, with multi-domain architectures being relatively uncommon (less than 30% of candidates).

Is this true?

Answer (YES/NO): NO